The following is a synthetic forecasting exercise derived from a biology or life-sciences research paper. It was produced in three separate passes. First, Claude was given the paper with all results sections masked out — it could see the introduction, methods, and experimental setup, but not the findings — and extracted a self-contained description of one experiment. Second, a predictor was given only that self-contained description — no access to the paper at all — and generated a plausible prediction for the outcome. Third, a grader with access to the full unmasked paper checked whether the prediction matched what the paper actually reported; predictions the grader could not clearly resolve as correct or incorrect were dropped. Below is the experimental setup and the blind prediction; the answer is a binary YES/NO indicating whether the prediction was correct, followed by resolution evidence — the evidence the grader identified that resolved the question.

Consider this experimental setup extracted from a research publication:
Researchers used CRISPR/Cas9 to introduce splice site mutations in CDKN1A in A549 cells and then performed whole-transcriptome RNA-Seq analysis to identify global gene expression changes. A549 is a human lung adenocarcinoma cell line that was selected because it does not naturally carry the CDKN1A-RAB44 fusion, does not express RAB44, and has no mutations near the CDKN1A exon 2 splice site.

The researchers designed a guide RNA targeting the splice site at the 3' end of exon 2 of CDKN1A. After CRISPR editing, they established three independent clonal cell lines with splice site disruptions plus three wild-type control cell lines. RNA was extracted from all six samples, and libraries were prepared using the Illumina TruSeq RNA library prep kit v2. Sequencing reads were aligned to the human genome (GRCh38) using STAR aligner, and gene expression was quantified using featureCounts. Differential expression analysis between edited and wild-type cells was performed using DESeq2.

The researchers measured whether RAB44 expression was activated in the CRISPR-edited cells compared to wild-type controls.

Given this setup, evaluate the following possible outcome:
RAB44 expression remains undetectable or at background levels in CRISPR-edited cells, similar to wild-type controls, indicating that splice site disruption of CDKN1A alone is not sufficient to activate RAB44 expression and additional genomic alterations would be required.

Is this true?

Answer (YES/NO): NO